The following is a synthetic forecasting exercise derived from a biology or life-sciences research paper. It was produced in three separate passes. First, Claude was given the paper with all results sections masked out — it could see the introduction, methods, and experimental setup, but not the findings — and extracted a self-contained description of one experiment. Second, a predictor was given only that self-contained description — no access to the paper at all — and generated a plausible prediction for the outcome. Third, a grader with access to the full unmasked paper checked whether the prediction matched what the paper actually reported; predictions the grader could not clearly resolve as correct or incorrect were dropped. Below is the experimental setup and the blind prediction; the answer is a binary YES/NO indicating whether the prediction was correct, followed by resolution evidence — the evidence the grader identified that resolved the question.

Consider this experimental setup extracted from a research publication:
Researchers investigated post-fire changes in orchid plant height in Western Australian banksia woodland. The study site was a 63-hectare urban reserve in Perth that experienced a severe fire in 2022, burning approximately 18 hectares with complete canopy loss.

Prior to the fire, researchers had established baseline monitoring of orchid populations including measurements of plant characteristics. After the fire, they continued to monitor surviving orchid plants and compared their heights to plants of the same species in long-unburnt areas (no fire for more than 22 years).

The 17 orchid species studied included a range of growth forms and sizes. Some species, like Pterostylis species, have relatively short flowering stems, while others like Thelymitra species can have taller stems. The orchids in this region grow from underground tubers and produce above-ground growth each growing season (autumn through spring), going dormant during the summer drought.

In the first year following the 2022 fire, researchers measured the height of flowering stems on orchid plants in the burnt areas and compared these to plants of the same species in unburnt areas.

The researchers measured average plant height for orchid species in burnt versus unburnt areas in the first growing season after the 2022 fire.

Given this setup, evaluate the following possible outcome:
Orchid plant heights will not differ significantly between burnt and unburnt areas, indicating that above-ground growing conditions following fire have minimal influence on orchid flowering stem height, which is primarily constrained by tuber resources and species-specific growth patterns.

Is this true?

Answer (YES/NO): NO